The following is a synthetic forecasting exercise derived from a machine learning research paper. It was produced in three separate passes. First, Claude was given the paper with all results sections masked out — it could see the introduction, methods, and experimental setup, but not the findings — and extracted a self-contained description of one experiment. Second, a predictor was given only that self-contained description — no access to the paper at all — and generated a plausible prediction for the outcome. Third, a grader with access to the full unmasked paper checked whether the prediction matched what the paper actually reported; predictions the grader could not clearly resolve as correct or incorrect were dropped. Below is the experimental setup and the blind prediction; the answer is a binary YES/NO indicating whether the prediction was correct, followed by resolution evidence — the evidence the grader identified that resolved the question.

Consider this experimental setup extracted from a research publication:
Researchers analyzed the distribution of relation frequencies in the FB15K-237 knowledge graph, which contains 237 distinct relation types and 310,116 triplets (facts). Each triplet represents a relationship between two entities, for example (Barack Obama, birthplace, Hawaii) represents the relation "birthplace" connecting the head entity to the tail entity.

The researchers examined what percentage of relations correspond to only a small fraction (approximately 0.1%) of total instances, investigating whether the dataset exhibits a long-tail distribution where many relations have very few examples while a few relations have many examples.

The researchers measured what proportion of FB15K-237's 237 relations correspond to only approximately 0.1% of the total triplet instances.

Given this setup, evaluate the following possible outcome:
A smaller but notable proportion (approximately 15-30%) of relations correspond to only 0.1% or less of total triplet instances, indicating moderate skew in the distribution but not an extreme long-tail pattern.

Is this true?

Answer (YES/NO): NO